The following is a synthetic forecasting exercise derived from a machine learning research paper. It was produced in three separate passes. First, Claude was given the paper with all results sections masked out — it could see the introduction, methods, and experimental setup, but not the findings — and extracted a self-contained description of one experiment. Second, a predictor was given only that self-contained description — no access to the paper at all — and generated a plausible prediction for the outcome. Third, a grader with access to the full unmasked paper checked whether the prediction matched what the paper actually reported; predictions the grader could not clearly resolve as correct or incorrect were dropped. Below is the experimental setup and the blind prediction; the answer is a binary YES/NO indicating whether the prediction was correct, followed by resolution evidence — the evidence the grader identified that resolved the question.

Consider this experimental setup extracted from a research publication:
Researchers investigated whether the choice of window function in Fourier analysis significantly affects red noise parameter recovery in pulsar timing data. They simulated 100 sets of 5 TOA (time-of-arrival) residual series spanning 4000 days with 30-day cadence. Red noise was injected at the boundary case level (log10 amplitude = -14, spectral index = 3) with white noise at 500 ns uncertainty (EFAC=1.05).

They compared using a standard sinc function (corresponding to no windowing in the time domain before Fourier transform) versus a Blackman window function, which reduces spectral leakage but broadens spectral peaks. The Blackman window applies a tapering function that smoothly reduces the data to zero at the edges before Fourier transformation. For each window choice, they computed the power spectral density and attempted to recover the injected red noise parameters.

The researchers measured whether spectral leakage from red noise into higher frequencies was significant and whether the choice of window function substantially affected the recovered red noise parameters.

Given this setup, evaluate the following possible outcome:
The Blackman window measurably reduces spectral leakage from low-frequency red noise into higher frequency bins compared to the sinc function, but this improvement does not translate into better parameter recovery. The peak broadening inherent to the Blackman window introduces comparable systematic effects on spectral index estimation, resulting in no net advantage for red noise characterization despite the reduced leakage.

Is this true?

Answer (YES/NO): NO